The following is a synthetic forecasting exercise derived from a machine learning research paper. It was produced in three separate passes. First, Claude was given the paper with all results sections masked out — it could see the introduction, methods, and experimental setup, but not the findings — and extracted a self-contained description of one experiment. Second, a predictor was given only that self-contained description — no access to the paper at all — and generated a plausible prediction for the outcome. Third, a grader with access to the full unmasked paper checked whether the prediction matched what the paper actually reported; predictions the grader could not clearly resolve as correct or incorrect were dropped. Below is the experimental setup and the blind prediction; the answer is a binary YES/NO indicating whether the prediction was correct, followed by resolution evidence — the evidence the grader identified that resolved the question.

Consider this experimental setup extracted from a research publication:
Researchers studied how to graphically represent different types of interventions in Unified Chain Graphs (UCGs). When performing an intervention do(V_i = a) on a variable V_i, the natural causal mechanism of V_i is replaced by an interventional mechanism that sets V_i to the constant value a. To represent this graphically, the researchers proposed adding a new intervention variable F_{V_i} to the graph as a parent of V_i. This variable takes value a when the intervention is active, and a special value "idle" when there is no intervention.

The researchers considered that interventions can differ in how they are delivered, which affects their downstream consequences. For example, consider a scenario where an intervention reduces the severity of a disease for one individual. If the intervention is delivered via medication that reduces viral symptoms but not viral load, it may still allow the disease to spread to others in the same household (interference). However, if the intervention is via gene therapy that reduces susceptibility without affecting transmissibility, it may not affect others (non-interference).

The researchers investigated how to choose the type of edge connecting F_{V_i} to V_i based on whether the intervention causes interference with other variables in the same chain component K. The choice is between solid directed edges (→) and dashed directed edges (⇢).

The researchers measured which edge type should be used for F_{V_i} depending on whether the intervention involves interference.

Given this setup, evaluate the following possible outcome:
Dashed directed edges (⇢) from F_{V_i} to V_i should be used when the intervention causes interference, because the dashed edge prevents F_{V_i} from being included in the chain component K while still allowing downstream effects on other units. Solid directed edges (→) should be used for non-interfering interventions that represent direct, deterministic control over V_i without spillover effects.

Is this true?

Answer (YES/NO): NO